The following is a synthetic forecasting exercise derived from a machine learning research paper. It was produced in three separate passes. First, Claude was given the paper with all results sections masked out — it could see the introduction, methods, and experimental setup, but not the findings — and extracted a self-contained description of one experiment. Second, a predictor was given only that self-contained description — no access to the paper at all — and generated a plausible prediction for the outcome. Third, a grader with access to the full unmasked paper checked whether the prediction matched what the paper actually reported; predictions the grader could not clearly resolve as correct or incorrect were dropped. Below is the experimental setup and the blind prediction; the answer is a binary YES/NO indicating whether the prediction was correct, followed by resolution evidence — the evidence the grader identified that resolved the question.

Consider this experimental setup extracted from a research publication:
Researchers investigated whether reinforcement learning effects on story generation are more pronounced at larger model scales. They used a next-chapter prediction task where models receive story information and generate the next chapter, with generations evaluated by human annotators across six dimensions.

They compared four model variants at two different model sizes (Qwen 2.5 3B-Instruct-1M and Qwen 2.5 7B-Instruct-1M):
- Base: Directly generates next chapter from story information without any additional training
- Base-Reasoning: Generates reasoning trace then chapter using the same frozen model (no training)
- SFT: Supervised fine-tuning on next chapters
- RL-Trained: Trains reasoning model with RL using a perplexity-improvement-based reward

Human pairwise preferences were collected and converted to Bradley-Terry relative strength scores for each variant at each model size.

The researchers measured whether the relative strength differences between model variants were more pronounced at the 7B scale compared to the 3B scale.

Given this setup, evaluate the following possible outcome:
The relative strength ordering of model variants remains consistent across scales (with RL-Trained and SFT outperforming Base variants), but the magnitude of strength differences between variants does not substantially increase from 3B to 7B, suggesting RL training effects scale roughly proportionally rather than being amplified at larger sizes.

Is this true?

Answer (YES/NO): NO